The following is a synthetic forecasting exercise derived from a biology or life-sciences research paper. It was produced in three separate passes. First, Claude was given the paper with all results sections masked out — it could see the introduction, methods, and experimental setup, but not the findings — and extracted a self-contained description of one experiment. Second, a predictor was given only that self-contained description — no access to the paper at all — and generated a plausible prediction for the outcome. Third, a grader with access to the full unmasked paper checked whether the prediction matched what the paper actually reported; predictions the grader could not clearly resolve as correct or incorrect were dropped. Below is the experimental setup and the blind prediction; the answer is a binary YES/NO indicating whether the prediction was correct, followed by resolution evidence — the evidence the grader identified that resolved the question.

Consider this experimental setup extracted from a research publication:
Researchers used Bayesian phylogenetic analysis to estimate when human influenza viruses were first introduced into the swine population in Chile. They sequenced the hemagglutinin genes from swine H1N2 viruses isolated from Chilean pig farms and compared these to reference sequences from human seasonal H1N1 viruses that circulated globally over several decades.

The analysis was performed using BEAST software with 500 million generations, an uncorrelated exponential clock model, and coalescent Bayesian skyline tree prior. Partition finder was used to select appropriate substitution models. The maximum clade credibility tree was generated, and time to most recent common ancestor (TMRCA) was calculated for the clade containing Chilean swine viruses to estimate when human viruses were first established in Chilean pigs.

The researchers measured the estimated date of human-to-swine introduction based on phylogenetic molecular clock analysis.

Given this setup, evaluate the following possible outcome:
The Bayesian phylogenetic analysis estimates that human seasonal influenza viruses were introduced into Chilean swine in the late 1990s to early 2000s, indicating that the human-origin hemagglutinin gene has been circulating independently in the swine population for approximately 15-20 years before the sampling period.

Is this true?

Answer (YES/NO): NO